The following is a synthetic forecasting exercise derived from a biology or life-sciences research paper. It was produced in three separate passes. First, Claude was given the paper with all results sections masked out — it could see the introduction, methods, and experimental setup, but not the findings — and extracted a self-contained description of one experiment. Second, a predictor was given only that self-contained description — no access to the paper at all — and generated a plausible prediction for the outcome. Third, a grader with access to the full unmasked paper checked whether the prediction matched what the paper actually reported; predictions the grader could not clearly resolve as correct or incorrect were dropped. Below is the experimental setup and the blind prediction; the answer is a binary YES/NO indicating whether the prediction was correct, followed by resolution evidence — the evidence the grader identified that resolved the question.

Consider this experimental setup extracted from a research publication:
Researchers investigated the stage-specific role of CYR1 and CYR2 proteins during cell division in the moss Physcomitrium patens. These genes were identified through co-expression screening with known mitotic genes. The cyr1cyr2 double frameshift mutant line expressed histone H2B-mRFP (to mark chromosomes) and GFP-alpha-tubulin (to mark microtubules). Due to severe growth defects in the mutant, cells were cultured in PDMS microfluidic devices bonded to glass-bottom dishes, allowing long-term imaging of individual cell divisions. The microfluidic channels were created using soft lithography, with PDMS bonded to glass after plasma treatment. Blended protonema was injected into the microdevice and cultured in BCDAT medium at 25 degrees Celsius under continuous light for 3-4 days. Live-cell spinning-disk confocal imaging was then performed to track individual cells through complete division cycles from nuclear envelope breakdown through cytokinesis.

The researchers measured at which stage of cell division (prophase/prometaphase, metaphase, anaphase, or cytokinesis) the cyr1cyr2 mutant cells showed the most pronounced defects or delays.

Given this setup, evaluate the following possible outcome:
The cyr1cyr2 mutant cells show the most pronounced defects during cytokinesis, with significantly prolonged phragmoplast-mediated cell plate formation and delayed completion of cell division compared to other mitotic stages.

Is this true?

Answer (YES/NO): NO